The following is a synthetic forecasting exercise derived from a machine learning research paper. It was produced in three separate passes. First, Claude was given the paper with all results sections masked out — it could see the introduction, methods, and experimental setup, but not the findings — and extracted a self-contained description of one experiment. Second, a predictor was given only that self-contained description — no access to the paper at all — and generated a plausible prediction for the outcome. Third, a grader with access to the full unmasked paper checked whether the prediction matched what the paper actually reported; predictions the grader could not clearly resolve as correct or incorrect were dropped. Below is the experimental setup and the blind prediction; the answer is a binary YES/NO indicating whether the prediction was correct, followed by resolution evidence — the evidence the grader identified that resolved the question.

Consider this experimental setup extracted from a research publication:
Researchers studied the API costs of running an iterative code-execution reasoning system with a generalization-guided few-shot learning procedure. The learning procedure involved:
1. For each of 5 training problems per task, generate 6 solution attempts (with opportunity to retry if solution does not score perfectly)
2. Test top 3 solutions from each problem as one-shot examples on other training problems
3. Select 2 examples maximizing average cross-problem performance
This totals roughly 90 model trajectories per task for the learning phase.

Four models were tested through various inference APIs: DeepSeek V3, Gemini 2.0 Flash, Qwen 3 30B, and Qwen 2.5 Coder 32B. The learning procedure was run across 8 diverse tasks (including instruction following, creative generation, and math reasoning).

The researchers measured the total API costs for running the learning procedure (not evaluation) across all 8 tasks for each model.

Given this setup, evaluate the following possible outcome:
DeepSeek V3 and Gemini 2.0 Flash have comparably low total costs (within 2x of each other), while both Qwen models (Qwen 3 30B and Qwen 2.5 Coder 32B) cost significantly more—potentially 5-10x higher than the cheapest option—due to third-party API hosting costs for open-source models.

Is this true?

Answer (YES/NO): NO